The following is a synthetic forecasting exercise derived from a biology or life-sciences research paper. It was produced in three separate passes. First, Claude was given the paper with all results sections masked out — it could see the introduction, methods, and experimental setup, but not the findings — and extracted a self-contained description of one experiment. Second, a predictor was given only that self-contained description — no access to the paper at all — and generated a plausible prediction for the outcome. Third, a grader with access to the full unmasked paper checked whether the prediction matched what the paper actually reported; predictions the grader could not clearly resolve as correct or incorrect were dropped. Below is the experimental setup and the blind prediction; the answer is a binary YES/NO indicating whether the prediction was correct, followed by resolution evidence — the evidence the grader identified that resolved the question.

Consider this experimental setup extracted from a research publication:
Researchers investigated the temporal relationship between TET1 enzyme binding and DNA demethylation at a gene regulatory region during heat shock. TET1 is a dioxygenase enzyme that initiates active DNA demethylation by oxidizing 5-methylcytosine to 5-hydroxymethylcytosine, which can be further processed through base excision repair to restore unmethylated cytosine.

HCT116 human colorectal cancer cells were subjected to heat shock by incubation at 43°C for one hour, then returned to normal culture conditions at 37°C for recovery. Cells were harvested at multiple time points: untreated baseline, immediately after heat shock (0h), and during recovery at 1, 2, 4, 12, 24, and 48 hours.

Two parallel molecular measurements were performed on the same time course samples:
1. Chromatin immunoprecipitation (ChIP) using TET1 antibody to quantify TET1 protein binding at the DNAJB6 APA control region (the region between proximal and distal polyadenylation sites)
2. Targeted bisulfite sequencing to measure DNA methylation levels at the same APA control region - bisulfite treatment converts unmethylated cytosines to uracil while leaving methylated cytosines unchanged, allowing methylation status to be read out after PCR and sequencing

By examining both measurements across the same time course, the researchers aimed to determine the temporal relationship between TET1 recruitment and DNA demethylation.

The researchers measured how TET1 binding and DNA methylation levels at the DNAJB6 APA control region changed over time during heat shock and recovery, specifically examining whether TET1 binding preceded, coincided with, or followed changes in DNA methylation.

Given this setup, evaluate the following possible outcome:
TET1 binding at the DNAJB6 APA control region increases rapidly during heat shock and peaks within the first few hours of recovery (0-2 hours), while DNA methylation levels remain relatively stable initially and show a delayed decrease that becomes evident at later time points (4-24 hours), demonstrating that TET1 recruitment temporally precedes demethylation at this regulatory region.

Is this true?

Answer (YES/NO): NO